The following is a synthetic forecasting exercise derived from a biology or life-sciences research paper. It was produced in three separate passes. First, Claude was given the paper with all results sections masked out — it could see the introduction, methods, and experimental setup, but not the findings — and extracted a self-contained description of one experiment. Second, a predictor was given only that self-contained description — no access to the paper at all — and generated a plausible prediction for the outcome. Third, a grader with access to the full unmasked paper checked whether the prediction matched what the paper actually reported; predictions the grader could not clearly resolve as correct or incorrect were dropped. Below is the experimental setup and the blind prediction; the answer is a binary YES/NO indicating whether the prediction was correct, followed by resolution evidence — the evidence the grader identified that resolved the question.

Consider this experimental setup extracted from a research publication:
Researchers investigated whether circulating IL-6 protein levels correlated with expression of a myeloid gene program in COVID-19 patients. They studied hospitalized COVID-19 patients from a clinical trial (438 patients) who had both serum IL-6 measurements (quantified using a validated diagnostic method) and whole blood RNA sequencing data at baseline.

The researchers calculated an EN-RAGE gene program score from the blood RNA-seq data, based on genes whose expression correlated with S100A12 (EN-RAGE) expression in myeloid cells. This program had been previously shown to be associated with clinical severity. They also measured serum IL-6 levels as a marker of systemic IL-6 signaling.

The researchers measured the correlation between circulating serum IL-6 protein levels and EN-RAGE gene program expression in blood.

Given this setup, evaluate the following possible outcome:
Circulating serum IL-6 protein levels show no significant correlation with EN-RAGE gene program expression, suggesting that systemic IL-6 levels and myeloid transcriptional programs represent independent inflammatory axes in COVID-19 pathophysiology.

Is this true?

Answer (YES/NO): NO